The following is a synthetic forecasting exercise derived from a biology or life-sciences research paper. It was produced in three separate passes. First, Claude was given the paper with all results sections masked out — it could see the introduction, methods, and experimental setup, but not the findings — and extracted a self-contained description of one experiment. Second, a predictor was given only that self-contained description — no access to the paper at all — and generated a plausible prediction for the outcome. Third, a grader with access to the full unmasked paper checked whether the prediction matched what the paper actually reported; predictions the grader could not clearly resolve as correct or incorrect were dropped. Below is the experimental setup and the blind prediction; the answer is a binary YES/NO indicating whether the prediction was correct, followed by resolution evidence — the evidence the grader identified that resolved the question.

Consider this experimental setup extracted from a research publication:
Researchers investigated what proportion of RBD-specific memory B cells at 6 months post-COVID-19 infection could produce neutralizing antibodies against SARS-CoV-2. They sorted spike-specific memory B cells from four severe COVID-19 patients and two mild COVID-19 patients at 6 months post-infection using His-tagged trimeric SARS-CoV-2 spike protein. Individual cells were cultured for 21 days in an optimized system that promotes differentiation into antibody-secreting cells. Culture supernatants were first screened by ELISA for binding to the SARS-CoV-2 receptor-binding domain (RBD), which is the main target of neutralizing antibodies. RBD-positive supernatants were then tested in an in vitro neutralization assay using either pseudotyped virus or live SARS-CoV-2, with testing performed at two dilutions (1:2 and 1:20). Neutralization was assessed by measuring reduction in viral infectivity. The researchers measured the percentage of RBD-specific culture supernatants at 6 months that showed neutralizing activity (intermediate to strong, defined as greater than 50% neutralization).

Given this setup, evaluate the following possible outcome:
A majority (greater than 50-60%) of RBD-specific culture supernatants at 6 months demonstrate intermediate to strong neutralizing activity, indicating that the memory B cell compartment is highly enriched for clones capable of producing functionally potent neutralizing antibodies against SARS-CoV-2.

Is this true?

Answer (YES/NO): YES